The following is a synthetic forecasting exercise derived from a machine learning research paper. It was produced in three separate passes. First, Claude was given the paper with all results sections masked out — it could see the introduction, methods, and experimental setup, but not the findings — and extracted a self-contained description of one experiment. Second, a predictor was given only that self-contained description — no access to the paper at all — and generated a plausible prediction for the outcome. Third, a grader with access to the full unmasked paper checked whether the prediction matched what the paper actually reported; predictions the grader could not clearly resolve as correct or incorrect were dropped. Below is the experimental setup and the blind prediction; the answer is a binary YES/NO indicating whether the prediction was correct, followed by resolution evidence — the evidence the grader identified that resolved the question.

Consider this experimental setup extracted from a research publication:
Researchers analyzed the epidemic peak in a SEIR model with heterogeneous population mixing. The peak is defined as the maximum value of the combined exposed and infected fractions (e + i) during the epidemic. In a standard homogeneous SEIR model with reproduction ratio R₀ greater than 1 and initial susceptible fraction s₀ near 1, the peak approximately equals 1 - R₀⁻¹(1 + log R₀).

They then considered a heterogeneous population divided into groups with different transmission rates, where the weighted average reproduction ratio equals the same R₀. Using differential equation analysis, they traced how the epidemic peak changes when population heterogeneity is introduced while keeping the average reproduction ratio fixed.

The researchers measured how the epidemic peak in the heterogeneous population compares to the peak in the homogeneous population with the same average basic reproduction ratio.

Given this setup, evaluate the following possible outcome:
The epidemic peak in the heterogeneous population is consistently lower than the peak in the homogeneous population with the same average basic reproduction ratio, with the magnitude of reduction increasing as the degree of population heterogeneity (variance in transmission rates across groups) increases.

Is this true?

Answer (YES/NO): NO